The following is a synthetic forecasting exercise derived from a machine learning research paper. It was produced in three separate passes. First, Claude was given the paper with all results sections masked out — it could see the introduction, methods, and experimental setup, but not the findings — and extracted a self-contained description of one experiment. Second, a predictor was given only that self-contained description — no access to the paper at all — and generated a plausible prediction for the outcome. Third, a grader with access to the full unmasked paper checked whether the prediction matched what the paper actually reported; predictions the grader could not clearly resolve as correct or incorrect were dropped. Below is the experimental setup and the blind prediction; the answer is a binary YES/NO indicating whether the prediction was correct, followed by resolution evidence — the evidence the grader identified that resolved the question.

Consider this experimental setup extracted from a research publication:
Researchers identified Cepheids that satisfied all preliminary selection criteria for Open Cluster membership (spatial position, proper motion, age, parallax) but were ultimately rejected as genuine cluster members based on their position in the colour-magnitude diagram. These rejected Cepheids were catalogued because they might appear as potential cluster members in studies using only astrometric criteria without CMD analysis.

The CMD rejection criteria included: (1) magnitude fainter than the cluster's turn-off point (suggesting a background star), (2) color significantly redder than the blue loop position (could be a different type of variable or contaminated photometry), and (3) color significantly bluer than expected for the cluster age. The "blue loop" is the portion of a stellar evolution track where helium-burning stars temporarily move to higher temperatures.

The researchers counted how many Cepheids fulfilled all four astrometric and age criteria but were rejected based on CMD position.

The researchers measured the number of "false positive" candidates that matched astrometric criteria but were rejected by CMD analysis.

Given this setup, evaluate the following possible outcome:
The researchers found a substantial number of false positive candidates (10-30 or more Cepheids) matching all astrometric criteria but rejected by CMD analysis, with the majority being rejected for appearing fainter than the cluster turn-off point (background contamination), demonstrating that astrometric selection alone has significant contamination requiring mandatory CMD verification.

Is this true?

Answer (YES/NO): YES